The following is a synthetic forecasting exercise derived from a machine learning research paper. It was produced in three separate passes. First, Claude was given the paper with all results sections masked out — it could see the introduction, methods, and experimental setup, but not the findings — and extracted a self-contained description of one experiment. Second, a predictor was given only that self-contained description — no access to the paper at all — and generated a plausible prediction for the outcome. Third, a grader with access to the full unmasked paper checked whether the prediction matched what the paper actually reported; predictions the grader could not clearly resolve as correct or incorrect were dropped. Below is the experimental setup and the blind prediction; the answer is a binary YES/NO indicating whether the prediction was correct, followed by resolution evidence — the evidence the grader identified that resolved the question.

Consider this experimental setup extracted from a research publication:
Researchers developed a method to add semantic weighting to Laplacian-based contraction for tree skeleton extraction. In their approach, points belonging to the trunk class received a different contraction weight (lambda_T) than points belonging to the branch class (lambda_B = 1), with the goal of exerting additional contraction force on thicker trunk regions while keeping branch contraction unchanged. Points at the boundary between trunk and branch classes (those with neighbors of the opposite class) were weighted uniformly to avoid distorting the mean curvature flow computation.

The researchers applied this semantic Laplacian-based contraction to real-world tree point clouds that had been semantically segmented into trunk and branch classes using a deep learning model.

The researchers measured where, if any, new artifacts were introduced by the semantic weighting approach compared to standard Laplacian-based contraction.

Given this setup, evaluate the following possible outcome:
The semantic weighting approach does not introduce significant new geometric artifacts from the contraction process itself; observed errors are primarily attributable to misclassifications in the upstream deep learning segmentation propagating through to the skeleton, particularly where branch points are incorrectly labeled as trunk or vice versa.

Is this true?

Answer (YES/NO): NO